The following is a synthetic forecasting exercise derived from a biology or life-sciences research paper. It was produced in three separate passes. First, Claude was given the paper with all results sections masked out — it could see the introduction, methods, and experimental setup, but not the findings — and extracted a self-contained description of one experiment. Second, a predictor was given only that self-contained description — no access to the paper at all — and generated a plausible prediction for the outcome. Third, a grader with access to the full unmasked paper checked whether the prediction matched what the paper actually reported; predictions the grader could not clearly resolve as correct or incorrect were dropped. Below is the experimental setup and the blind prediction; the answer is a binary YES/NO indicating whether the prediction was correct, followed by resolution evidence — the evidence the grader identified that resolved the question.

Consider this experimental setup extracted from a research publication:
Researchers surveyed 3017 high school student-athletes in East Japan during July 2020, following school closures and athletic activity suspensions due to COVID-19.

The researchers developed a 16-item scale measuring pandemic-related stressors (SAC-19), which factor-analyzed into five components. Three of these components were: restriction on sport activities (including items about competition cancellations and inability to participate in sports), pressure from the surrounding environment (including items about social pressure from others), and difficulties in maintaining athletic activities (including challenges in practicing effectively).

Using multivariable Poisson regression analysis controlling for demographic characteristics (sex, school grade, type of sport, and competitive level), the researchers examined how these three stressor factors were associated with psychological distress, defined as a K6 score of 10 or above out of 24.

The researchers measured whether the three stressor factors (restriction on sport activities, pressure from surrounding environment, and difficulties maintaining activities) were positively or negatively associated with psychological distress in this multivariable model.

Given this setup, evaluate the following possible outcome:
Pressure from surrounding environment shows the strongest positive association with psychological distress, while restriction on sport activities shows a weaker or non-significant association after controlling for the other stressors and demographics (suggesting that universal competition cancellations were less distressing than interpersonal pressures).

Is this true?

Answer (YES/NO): NO